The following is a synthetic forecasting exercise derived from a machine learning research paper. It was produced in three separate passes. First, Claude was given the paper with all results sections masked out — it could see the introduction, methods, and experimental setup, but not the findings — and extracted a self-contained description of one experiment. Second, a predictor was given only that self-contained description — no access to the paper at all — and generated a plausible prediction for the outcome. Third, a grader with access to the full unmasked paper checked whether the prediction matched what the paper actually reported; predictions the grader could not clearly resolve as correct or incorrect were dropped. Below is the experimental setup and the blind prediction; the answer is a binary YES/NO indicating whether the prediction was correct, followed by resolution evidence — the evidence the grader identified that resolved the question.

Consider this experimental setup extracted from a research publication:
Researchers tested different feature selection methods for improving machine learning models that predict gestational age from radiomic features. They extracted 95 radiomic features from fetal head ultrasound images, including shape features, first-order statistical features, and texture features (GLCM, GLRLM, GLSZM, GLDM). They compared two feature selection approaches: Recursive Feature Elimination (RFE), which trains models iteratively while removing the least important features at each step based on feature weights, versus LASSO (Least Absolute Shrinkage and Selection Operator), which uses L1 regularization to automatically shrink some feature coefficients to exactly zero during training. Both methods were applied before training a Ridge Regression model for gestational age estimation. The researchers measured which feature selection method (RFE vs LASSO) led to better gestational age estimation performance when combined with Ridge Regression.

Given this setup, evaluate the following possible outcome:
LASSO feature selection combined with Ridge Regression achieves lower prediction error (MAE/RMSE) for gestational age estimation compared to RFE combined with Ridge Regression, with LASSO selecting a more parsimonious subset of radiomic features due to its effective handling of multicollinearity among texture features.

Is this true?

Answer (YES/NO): YES